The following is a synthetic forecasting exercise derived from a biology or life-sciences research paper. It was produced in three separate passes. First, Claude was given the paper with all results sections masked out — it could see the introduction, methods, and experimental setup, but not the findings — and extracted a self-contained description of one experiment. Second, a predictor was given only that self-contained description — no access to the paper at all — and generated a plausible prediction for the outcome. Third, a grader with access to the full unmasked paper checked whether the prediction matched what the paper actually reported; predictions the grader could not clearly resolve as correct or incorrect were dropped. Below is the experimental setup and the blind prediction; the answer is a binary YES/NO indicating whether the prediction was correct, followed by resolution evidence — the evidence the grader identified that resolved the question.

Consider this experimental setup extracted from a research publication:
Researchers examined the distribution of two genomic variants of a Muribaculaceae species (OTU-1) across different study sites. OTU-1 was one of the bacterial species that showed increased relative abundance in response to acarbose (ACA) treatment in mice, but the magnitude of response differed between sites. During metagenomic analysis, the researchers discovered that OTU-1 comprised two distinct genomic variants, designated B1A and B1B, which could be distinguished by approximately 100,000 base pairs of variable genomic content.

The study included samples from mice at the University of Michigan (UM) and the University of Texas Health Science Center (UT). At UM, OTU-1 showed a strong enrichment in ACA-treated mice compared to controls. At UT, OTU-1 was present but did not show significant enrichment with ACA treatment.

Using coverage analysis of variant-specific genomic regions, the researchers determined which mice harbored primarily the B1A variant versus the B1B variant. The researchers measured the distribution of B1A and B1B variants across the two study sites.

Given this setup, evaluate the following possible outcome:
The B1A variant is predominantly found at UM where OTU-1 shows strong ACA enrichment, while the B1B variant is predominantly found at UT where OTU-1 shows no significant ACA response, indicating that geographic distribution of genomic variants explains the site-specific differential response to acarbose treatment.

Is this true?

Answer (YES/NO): YES